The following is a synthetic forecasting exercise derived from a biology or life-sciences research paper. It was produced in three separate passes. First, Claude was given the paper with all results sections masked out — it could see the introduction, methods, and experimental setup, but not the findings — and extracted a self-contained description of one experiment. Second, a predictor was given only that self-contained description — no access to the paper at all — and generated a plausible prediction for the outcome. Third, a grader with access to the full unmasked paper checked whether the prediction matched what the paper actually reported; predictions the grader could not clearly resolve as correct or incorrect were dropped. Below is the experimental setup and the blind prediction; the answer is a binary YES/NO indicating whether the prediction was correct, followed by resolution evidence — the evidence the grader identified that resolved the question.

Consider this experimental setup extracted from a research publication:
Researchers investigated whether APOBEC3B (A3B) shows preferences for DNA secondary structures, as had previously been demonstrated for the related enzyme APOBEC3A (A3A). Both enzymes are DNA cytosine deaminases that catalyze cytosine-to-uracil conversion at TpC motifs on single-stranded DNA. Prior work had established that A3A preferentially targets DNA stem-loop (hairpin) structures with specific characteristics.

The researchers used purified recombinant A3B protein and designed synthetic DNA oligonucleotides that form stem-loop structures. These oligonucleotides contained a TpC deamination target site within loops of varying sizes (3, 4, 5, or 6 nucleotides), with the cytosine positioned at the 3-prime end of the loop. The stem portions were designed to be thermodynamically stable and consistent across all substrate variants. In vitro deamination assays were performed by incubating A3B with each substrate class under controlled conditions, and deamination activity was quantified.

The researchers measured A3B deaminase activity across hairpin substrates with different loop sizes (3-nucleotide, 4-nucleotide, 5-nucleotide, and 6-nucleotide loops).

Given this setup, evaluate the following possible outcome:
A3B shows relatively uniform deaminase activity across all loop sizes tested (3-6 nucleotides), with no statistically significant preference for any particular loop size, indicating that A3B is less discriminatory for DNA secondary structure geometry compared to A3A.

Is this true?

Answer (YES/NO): NO